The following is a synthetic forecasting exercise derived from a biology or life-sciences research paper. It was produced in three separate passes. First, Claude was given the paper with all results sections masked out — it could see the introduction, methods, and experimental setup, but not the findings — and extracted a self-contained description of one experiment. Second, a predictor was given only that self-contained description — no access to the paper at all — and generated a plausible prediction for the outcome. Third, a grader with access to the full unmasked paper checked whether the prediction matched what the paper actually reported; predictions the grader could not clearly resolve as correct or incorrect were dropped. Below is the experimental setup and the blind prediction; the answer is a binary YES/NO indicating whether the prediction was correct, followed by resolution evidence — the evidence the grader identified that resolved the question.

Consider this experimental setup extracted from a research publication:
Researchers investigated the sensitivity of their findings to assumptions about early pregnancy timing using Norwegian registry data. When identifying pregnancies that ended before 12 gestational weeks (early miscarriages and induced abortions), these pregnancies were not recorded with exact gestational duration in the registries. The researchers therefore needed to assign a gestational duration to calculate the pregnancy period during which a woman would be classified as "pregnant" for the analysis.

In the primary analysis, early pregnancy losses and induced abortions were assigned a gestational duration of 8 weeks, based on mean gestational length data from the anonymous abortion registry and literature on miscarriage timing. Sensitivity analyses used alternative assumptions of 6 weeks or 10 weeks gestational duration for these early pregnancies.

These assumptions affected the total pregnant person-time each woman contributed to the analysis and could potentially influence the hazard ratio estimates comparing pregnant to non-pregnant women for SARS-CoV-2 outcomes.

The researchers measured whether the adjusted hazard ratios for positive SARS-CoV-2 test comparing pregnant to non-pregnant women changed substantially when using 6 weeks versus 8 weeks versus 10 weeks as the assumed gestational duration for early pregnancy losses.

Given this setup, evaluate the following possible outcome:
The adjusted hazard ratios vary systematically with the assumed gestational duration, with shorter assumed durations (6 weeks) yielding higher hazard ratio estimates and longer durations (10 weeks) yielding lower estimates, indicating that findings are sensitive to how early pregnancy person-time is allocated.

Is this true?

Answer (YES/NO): NO